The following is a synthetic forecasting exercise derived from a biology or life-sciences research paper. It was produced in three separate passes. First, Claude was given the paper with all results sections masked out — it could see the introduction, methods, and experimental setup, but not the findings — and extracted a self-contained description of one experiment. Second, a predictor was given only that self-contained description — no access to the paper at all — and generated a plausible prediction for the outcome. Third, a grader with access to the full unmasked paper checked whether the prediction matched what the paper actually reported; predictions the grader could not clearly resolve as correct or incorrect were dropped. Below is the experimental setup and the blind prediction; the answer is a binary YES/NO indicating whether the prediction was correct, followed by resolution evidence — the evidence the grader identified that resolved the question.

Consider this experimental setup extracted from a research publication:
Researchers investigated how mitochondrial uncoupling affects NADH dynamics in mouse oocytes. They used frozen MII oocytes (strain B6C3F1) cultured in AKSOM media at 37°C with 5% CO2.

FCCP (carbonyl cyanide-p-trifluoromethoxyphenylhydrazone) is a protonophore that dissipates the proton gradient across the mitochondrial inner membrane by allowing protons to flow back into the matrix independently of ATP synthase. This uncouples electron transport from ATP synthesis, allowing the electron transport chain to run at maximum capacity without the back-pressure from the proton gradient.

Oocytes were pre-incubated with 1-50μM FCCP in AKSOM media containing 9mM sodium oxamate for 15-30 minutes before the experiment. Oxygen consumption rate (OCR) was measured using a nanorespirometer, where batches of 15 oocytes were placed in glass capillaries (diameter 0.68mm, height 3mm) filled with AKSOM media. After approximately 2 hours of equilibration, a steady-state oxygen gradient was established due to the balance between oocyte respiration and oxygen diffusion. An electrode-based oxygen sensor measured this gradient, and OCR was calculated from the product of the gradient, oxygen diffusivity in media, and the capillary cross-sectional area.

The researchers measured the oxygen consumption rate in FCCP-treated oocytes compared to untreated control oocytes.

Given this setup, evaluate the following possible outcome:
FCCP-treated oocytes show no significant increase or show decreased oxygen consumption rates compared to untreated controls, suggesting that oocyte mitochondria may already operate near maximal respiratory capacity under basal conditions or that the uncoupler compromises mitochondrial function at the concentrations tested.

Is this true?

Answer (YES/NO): NO